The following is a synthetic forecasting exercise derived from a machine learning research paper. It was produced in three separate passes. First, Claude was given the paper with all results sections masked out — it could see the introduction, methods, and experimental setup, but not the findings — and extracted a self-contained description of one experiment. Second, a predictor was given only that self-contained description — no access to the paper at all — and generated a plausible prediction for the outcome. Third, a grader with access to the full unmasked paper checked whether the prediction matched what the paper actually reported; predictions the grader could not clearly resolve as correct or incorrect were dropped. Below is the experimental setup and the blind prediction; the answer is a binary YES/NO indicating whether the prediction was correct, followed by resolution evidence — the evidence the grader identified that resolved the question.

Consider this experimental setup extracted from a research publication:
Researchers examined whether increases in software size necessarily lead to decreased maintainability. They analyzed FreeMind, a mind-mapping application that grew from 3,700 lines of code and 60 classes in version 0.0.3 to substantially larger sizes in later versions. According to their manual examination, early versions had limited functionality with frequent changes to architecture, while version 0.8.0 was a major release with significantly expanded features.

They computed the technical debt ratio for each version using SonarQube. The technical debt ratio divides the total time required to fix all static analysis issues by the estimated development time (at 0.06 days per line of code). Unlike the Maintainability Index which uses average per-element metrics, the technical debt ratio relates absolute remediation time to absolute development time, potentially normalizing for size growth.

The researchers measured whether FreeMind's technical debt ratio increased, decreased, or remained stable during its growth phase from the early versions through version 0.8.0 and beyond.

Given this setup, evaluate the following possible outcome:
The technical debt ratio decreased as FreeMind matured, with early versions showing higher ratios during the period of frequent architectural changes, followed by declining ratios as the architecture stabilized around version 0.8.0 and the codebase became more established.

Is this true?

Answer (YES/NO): NO